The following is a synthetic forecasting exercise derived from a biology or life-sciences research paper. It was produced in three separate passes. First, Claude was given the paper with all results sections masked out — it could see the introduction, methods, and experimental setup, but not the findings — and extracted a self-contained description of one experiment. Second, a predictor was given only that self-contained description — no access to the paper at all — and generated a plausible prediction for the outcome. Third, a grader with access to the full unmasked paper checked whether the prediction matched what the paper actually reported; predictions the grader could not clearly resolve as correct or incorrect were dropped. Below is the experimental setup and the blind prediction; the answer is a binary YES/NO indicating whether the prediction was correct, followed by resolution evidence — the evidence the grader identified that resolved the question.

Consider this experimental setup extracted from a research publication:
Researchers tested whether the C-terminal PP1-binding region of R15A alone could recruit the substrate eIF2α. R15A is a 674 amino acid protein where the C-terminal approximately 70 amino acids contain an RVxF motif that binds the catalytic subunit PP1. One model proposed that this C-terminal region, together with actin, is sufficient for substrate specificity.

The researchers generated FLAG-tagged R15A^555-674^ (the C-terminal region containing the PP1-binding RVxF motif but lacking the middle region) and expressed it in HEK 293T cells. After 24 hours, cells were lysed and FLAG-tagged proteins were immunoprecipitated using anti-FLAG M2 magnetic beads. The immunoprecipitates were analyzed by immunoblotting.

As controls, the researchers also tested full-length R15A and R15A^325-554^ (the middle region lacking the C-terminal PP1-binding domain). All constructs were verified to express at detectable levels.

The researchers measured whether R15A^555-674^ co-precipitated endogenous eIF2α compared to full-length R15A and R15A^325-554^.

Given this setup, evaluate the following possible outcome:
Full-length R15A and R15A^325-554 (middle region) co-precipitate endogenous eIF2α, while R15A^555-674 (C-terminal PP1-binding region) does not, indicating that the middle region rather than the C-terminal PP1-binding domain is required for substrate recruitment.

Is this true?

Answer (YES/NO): YES